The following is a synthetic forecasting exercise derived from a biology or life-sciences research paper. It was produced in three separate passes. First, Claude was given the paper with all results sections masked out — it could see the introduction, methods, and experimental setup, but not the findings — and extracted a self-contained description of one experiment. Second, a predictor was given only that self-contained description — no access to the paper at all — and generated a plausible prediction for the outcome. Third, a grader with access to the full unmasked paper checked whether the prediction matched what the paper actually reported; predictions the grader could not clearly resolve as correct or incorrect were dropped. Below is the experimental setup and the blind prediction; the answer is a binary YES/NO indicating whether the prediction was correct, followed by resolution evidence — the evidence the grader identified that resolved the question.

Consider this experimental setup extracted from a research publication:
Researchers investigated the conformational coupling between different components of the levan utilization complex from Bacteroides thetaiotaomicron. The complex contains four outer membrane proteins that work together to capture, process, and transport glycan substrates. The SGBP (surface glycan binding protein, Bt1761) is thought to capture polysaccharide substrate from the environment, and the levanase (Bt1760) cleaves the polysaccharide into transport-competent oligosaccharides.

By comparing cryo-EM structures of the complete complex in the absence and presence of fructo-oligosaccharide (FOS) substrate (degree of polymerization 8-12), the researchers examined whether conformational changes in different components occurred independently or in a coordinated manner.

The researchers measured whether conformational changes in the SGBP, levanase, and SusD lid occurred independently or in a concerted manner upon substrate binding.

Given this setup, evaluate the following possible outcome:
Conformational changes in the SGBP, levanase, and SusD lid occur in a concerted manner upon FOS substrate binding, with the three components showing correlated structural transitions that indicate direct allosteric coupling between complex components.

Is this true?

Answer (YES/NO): NO